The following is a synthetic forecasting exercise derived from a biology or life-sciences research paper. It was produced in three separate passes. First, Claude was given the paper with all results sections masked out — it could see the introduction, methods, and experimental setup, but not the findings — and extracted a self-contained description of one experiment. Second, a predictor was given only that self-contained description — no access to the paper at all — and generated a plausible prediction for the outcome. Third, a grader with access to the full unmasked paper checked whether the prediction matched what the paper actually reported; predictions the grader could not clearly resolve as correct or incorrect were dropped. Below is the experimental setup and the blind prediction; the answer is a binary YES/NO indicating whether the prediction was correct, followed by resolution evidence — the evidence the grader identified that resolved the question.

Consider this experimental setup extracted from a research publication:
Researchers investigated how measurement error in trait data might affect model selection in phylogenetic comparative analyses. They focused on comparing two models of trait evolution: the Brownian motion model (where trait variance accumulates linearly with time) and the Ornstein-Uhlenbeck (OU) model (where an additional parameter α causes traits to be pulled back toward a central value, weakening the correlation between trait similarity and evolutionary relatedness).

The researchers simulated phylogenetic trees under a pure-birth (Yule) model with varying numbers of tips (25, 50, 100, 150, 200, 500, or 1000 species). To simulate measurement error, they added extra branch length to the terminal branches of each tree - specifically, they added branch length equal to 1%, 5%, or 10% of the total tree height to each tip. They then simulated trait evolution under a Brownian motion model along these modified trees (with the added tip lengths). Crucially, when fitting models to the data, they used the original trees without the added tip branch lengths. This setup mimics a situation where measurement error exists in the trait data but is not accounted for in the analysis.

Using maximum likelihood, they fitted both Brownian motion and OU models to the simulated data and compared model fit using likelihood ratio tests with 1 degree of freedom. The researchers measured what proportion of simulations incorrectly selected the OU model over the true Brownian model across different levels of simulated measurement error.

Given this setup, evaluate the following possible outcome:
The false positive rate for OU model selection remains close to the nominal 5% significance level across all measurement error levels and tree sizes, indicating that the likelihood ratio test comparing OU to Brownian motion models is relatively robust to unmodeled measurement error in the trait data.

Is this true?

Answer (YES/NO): NO